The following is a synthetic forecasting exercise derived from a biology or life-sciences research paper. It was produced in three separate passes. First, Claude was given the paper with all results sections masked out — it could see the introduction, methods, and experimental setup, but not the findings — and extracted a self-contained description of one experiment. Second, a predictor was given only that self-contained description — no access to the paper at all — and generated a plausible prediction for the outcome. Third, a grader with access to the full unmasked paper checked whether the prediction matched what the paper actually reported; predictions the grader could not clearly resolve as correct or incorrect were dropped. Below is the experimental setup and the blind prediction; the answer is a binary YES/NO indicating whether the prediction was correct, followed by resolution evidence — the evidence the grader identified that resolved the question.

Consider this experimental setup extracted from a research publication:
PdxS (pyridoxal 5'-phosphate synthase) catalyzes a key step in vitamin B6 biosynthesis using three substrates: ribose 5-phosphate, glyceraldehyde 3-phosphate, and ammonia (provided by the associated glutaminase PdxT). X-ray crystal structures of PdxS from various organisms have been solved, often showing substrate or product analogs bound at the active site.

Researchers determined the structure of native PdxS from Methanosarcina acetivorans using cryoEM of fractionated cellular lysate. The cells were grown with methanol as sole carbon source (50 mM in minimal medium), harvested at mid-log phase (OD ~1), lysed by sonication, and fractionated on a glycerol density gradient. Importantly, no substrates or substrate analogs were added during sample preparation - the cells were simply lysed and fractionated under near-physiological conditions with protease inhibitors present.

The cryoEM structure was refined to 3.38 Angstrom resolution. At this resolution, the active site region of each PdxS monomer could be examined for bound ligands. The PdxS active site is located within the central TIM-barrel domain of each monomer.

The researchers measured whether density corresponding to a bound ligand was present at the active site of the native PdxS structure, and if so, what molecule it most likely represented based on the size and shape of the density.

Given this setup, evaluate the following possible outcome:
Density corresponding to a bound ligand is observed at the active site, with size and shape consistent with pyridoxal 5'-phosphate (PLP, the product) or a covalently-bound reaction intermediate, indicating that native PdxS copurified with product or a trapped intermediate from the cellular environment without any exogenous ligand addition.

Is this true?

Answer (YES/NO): NO